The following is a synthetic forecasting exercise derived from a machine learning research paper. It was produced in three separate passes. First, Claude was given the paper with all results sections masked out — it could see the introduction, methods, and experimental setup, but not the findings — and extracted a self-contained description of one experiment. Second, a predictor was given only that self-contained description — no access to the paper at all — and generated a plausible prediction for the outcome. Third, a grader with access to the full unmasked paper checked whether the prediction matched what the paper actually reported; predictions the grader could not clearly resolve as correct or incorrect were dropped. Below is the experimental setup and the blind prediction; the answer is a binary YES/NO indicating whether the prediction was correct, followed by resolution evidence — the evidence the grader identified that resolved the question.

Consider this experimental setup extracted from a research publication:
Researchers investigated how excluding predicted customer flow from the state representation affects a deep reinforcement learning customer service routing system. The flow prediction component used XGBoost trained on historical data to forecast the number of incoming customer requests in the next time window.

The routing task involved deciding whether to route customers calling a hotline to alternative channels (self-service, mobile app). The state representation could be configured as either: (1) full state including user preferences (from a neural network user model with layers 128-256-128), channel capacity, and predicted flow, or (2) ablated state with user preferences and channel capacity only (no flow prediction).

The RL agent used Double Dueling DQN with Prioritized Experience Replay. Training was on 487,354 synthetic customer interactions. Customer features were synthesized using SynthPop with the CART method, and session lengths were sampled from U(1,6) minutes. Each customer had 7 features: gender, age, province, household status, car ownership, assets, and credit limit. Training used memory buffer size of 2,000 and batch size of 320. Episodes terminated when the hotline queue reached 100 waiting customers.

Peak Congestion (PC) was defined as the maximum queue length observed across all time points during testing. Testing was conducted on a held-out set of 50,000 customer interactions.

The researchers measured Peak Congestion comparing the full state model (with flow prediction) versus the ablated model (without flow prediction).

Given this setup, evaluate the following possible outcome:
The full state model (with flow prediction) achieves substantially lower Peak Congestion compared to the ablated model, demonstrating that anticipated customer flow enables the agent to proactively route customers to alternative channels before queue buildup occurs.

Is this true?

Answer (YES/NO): YES